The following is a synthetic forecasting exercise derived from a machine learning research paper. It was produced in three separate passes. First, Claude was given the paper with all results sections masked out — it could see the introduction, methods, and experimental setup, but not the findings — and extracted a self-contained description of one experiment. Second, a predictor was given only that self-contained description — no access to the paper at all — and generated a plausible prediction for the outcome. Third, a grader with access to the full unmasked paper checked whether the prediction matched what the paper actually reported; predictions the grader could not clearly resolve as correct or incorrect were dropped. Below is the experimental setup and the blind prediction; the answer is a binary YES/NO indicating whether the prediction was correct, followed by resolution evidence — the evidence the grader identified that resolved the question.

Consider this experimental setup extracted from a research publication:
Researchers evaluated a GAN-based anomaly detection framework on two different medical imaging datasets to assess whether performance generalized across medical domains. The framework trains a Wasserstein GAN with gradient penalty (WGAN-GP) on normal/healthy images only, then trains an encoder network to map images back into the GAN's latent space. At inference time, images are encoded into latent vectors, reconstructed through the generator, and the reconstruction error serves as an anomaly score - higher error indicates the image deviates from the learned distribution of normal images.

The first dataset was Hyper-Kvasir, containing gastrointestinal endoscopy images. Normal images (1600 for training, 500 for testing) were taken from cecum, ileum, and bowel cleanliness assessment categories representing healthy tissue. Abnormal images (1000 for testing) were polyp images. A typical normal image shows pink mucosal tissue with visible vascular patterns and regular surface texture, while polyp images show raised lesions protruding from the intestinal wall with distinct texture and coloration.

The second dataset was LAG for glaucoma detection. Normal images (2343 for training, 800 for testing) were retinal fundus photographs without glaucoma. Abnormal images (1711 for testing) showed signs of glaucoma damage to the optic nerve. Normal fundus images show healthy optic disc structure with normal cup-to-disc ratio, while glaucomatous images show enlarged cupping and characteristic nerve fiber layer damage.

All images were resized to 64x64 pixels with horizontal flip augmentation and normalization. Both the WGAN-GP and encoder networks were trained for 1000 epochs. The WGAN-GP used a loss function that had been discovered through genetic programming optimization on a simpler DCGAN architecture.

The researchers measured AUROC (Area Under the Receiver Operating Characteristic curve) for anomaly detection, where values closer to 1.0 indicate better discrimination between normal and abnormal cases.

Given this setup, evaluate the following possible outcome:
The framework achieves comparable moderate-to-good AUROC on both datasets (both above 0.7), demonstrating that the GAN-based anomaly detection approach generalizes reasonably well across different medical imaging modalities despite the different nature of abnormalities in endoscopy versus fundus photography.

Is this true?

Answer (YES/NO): NO